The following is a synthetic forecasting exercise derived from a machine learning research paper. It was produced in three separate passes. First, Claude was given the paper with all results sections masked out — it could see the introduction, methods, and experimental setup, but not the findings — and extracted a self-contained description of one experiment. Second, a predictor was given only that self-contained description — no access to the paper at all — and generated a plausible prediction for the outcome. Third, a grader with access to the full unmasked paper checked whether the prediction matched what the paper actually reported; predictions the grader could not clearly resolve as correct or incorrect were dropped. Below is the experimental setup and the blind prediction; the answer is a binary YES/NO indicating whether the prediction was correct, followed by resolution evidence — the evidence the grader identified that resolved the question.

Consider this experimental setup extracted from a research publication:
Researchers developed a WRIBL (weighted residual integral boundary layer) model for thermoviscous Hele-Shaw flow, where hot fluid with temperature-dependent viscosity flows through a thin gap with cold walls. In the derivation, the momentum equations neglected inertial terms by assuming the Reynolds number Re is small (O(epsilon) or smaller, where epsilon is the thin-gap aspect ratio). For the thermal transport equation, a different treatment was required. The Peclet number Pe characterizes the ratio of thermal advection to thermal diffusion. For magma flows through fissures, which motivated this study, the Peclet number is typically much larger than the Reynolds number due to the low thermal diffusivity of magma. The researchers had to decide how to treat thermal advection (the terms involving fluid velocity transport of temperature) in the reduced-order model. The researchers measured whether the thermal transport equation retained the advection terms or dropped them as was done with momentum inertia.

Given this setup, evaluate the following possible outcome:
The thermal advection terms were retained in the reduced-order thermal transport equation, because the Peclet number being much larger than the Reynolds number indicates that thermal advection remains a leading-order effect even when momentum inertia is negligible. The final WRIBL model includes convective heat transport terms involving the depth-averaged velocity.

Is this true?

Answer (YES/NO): YES